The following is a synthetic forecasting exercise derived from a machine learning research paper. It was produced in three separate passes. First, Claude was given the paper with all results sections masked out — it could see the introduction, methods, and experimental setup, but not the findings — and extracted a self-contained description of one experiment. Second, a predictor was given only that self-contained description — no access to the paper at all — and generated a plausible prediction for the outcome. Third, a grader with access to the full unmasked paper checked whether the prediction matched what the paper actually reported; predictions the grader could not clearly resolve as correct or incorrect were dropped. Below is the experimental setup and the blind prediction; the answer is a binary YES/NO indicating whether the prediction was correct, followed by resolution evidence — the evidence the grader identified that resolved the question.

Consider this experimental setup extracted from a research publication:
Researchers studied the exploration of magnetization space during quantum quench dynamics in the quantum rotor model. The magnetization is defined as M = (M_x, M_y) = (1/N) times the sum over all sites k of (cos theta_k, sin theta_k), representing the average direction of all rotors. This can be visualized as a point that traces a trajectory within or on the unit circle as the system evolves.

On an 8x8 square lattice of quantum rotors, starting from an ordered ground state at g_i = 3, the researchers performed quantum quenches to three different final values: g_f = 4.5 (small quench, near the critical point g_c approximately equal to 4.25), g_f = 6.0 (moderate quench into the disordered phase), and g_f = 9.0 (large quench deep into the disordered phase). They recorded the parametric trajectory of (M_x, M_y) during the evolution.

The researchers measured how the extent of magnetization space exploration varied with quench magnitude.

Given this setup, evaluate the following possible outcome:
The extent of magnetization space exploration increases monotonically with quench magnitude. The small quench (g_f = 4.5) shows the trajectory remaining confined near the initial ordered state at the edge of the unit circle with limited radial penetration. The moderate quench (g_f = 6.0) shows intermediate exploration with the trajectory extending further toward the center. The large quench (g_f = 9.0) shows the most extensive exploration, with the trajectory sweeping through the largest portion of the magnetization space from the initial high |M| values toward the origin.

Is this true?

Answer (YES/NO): YES